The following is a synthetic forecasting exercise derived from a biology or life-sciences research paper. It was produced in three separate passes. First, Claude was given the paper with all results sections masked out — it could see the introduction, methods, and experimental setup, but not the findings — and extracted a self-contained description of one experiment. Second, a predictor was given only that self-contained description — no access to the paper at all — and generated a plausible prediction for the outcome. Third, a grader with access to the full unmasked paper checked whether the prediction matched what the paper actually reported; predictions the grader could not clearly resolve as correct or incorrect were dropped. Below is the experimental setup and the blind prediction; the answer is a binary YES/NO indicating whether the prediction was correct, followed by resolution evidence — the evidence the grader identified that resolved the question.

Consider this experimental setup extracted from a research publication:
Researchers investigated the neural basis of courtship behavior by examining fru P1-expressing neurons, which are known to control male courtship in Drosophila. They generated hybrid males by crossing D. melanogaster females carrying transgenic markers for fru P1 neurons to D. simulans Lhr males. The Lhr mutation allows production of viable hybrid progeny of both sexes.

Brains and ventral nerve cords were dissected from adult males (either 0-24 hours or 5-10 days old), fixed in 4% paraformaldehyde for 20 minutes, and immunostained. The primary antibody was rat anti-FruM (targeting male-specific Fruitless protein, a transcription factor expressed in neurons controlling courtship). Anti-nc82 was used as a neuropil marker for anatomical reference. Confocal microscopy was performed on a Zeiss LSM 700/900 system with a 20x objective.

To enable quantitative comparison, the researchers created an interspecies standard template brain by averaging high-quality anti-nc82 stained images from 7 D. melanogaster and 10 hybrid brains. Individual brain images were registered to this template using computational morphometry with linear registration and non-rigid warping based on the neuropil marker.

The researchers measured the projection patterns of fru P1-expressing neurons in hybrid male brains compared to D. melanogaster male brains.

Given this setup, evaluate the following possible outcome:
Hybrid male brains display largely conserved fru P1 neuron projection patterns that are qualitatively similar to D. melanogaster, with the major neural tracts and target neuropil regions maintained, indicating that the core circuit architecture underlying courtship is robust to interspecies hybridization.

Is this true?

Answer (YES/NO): YES